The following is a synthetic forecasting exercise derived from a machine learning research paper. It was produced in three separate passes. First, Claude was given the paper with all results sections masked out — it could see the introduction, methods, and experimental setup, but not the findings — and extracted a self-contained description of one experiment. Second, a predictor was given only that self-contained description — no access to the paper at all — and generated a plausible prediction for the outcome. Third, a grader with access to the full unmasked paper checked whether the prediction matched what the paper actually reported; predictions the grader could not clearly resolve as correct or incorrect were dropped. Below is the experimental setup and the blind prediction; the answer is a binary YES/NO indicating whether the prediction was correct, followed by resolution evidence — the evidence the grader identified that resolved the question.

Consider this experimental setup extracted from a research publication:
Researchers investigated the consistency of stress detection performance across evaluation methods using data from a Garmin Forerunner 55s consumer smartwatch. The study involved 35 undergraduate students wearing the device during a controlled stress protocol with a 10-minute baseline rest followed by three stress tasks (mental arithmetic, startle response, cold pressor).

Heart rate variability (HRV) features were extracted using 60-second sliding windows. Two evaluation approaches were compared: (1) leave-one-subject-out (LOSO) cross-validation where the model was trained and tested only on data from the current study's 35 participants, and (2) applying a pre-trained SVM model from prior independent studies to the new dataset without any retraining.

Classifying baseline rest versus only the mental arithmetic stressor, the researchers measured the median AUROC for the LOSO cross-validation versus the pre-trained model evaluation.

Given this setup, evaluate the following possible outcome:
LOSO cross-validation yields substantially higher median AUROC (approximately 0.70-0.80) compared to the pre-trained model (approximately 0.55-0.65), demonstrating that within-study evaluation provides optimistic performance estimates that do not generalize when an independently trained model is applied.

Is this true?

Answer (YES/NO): NO